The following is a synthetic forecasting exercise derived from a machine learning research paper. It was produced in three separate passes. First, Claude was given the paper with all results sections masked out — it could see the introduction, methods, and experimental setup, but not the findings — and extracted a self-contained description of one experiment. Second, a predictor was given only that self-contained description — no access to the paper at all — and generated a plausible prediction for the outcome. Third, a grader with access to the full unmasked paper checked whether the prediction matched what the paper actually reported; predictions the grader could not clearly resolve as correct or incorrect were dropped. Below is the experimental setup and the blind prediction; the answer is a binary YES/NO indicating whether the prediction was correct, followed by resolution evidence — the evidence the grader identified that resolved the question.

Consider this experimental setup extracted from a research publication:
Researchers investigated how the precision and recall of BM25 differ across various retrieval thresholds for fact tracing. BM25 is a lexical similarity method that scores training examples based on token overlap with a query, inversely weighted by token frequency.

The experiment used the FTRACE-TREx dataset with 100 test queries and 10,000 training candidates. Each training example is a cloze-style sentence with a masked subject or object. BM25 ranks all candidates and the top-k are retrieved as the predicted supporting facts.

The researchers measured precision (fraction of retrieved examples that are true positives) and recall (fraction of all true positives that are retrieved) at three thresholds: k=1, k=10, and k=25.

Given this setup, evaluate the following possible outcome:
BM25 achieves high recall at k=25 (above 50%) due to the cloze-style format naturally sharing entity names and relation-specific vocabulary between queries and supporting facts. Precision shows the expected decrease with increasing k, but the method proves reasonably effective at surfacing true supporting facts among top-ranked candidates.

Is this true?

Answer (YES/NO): YES